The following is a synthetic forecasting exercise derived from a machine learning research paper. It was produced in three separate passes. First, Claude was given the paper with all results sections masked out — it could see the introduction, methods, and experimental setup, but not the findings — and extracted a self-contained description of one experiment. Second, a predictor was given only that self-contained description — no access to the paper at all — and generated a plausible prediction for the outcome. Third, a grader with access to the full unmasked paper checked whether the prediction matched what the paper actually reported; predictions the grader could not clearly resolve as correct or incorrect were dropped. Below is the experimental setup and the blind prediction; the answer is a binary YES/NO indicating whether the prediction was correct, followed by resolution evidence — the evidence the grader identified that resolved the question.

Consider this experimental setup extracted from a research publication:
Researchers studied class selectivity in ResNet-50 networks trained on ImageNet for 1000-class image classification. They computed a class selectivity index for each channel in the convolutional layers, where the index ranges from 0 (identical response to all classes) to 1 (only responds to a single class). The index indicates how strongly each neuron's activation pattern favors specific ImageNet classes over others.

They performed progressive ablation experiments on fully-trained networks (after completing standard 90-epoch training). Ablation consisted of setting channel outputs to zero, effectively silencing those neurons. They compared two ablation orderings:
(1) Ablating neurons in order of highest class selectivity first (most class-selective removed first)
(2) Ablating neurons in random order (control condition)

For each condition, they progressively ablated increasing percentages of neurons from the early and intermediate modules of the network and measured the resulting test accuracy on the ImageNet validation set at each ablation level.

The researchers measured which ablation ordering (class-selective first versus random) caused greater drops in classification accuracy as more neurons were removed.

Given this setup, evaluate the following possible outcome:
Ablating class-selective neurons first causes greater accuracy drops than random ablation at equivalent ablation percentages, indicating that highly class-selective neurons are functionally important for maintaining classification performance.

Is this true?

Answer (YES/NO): NO